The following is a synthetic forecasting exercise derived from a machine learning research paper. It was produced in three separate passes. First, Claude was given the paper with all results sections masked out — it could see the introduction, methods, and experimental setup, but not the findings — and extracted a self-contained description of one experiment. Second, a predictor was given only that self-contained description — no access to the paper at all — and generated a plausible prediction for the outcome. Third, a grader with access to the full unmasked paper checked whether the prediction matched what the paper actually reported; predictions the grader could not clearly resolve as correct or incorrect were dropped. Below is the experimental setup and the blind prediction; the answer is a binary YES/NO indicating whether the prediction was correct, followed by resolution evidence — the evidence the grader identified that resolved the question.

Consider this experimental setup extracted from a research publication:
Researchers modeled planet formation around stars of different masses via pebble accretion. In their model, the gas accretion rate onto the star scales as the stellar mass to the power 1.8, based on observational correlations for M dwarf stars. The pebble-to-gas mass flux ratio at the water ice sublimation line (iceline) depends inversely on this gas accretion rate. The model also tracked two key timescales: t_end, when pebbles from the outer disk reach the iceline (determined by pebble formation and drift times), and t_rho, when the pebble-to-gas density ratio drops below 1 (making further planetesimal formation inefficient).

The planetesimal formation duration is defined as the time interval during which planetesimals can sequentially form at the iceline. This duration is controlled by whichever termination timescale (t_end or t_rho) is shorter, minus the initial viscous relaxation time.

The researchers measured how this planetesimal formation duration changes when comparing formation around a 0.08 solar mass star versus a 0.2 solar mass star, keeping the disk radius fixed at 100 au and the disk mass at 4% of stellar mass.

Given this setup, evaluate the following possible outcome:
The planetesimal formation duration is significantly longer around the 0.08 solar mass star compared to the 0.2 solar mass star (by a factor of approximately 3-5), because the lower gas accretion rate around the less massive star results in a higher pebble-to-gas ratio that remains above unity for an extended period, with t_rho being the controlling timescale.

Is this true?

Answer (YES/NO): NO